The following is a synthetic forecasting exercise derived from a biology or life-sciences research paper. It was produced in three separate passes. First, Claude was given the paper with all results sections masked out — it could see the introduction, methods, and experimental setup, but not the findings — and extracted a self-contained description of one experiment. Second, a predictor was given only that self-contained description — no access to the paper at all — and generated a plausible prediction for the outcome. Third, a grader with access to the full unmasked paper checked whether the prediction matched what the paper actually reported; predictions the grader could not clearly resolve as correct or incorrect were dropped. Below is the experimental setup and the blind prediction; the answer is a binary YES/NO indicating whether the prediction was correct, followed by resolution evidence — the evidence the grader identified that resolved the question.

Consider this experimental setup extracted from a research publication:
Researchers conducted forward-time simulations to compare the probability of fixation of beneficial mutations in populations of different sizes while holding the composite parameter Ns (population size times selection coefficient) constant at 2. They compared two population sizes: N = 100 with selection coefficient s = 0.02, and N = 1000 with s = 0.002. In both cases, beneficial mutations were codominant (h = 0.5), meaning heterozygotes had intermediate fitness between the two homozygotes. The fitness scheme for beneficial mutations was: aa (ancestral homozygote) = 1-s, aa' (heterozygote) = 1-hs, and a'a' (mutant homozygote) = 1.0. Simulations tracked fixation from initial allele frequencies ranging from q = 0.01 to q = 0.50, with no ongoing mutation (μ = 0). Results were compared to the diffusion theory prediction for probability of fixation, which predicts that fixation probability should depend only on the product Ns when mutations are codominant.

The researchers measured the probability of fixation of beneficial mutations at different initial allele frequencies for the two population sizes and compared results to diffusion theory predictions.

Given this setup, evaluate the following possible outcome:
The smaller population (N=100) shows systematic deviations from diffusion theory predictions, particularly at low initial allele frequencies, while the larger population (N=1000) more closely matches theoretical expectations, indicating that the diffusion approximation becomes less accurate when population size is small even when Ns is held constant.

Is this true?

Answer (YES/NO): NO